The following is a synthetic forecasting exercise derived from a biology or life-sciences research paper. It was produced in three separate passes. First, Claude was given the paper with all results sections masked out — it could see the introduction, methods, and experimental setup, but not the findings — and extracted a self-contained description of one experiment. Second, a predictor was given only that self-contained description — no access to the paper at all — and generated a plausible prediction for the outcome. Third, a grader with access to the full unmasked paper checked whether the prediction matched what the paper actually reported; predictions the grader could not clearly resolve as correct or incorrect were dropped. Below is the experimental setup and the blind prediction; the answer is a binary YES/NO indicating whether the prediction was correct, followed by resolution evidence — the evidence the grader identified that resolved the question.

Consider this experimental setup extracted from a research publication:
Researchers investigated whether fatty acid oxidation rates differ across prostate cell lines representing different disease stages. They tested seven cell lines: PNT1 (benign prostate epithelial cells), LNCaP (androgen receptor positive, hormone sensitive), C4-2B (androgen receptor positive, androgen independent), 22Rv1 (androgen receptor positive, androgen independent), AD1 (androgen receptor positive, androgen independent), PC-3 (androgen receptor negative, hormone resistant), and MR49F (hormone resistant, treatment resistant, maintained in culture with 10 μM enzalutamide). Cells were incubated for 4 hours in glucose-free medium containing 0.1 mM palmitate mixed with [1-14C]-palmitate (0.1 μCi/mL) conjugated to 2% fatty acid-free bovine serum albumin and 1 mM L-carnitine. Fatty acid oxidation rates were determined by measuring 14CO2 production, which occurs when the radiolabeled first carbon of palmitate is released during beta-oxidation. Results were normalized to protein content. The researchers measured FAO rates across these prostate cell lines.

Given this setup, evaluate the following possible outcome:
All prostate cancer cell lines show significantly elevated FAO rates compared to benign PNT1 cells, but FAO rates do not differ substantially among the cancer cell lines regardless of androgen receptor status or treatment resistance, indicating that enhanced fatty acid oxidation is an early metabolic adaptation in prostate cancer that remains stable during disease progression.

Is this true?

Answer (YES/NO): NO